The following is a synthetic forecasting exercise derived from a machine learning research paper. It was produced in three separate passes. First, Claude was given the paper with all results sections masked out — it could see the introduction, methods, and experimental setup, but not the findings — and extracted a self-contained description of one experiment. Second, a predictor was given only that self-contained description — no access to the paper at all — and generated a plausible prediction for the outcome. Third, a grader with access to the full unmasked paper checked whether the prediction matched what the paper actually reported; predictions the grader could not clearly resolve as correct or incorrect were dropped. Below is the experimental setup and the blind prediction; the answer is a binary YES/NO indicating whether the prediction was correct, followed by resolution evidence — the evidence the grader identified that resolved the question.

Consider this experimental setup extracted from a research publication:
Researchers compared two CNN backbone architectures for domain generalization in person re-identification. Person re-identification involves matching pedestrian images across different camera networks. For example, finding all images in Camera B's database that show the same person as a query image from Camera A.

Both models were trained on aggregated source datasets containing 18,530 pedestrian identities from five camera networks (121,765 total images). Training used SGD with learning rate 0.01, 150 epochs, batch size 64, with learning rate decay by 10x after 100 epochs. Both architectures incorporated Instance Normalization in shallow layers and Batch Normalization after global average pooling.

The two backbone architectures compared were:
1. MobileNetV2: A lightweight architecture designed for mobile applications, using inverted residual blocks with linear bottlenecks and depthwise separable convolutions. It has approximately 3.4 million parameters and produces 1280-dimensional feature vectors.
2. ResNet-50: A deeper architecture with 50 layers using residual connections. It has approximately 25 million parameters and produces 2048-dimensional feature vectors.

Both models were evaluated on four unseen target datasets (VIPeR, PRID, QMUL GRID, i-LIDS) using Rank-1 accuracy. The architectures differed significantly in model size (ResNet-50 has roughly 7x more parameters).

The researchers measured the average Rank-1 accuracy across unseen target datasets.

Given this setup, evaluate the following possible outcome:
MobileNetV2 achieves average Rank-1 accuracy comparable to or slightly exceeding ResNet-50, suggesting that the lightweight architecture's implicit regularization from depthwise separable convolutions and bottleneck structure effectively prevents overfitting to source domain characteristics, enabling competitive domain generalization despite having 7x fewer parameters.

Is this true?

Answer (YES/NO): NO